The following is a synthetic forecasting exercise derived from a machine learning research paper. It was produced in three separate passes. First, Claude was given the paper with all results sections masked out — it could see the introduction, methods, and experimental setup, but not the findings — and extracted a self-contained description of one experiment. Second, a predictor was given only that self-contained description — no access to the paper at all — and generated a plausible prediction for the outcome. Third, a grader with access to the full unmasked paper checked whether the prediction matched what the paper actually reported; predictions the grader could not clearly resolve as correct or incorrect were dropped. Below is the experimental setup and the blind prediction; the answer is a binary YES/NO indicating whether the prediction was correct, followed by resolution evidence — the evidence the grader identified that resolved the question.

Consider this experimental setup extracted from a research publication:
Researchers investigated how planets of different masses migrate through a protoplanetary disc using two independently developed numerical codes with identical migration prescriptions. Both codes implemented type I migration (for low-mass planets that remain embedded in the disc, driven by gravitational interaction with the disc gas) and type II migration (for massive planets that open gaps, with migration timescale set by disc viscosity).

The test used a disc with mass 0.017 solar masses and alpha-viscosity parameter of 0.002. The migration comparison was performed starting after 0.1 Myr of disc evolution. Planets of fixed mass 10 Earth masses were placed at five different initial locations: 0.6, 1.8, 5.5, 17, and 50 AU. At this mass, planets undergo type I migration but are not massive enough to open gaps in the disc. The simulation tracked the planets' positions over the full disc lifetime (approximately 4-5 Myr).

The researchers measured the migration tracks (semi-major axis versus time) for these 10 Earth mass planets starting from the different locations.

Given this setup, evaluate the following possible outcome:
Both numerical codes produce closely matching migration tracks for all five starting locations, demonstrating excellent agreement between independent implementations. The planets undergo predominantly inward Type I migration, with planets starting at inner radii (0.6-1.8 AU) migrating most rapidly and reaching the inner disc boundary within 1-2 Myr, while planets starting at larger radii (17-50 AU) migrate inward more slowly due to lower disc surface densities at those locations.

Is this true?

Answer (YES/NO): NO